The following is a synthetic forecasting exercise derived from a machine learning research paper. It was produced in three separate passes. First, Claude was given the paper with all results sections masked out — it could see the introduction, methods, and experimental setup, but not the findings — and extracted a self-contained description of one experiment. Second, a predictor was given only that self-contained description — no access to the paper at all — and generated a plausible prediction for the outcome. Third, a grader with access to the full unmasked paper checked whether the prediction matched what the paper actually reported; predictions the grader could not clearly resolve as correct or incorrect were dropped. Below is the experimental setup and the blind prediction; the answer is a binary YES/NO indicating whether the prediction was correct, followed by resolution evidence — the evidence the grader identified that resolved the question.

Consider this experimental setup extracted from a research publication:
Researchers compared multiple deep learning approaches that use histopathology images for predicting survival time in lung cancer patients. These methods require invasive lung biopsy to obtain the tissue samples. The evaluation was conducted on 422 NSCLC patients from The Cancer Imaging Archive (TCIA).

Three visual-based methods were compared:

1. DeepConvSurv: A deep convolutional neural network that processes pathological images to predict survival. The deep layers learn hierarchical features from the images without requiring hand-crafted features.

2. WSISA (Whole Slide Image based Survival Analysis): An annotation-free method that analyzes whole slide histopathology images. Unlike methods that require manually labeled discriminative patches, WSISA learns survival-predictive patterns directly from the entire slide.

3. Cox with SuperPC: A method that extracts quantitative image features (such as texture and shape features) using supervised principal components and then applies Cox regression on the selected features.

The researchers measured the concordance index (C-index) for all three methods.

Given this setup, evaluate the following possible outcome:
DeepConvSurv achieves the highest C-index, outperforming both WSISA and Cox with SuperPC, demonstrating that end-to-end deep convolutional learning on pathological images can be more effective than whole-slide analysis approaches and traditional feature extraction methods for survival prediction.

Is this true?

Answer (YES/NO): NO